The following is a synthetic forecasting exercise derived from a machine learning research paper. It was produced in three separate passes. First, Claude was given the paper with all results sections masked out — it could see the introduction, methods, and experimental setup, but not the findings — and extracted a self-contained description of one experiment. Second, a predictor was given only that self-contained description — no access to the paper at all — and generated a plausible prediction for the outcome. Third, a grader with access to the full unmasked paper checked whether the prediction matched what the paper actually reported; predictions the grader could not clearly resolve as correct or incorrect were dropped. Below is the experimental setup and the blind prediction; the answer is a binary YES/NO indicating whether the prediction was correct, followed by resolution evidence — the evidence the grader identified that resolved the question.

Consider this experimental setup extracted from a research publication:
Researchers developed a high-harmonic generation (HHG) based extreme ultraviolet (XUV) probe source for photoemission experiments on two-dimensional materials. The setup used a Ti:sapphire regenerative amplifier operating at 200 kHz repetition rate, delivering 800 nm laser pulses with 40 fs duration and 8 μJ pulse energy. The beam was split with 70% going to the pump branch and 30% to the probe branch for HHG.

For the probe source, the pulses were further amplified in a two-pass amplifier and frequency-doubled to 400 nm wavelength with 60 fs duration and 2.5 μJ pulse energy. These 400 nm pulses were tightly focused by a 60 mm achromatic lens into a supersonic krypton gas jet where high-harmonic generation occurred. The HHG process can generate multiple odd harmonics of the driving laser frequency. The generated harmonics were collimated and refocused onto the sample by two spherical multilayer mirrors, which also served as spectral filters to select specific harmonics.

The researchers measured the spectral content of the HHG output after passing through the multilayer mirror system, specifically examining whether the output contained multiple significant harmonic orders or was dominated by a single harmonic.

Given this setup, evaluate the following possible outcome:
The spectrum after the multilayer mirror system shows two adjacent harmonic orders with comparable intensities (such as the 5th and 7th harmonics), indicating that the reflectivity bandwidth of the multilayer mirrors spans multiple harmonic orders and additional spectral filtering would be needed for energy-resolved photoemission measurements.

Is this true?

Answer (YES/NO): NO